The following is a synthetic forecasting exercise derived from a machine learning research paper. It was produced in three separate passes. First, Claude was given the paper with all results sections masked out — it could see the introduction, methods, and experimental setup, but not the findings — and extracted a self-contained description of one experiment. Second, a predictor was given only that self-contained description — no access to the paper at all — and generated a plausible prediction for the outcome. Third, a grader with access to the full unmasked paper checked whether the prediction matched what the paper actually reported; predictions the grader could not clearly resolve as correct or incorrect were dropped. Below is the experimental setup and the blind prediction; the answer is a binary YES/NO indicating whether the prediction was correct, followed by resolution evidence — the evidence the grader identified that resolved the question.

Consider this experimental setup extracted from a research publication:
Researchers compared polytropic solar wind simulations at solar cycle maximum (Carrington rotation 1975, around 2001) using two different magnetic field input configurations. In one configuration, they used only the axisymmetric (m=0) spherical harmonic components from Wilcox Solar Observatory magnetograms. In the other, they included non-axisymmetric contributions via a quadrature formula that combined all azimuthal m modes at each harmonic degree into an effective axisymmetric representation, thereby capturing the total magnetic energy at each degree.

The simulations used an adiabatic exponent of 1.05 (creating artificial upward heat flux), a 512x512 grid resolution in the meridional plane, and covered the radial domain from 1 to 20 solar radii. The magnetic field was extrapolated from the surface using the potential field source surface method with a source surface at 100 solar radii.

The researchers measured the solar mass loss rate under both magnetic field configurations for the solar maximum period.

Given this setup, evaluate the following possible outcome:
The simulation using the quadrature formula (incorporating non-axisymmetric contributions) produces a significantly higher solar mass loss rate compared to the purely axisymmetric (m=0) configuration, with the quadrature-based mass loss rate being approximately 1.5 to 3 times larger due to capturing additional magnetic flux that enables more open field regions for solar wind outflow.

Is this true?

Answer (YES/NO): NO